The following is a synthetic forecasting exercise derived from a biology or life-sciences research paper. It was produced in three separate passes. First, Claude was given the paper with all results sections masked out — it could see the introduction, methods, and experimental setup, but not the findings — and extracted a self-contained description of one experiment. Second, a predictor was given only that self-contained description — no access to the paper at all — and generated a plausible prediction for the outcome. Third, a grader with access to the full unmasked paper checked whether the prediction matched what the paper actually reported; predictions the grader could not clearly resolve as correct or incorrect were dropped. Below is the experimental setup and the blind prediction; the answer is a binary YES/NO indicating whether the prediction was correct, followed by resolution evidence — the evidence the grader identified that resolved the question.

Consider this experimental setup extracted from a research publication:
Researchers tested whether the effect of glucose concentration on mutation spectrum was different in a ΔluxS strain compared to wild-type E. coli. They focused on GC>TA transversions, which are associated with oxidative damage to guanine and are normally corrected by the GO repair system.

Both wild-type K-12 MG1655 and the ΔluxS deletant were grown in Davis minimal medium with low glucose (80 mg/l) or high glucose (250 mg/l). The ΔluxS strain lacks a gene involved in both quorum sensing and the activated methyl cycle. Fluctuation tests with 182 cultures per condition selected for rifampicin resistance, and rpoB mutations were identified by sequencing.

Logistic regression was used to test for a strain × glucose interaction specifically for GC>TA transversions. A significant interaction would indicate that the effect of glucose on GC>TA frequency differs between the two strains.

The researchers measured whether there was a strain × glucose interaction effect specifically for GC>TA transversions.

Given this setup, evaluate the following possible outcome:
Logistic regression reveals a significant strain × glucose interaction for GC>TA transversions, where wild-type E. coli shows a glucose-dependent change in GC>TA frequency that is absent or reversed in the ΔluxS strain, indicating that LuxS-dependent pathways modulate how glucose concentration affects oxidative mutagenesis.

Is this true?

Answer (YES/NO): NO